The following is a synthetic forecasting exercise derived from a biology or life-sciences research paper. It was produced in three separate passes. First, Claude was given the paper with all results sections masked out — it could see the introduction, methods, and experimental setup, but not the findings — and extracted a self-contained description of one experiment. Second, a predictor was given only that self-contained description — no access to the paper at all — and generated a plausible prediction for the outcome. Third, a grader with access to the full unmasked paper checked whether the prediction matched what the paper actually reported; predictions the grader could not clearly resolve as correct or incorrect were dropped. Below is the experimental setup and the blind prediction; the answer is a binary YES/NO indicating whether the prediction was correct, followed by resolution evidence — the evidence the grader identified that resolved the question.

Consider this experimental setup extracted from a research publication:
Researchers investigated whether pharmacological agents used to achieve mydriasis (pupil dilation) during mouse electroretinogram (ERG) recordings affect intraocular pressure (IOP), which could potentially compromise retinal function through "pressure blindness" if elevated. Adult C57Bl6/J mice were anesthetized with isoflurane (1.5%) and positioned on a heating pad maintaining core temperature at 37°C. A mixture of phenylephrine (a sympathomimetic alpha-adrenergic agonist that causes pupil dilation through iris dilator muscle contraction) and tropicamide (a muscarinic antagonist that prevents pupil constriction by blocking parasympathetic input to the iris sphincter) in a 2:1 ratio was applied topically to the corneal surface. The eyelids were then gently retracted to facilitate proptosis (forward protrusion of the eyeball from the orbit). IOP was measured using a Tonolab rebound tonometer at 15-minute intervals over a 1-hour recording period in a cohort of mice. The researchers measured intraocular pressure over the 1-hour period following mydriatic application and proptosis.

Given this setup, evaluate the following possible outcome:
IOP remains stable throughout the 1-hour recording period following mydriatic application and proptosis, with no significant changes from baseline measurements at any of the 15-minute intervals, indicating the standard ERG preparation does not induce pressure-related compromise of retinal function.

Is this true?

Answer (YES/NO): NO